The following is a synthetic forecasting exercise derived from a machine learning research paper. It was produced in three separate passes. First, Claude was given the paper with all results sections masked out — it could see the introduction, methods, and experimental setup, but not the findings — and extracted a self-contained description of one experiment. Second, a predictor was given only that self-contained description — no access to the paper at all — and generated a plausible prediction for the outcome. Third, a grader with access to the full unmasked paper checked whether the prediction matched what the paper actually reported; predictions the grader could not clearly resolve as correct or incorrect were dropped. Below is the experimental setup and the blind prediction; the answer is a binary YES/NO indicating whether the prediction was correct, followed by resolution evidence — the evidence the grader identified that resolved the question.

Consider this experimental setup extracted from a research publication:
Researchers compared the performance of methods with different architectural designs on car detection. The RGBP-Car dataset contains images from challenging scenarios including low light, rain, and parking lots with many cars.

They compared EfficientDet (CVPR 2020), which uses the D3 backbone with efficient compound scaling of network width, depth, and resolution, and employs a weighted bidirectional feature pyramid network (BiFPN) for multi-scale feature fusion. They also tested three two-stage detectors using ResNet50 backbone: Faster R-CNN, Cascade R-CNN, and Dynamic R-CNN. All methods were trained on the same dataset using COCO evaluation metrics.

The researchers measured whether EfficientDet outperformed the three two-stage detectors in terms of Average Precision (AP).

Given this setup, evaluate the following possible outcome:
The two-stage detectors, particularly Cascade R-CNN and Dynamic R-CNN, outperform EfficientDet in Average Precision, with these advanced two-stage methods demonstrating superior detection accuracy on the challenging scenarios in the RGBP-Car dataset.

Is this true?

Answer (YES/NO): YES